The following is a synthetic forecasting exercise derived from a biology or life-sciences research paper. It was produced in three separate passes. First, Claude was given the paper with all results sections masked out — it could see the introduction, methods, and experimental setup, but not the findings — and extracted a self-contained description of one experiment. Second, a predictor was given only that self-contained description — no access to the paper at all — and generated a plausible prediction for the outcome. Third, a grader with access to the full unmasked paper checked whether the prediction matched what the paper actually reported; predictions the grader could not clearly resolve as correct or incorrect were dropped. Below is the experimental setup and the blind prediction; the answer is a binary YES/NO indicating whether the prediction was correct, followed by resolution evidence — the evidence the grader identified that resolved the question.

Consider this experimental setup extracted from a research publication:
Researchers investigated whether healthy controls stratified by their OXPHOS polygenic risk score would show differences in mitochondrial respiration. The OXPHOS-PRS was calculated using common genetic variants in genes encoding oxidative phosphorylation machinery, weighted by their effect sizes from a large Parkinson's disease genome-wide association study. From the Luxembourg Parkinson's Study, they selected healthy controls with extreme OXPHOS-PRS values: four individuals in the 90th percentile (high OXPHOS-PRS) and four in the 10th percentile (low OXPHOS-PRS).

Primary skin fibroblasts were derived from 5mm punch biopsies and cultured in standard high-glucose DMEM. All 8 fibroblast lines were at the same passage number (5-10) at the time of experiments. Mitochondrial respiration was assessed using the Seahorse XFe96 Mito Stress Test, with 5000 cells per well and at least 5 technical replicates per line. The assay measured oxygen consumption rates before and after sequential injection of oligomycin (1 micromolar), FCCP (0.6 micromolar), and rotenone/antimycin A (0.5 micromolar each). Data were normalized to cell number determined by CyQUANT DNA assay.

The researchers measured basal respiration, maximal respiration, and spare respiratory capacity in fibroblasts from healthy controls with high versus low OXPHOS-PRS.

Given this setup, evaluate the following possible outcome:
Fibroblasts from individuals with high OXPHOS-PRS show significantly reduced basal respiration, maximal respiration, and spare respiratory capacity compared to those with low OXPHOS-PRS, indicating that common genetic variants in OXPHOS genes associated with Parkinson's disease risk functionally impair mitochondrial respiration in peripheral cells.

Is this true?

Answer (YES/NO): NO